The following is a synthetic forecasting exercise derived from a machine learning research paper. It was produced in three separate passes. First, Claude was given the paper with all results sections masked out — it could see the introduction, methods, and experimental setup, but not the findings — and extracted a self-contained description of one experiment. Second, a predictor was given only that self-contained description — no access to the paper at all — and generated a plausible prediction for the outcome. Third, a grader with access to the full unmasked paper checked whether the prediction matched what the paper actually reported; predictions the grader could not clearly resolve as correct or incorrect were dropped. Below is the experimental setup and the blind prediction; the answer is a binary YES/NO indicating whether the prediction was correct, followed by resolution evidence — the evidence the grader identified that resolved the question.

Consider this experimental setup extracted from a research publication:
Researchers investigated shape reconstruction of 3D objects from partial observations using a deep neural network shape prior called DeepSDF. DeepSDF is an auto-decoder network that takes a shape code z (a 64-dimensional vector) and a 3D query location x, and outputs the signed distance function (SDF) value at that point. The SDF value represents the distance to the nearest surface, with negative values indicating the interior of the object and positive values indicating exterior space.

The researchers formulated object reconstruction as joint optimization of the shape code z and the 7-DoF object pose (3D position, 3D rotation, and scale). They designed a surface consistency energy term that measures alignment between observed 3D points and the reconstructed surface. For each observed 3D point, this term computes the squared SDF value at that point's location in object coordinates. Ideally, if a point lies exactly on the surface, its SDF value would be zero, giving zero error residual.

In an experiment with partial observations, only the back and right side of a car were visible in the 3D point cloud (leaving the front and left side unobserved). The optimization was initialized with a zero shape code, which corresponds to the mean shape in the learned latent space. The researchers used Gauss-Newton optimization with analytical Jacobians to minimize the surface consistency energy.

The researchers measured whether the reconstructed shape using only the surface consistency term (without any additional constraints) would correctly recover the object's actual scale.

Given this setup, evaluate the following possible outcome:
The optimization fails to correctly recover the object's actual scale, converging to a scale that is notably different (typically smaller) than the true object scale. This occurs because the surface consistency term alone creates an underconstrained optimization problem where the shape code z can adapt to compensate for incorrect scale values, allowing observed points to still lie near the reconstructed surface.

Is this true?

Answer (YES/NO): NO